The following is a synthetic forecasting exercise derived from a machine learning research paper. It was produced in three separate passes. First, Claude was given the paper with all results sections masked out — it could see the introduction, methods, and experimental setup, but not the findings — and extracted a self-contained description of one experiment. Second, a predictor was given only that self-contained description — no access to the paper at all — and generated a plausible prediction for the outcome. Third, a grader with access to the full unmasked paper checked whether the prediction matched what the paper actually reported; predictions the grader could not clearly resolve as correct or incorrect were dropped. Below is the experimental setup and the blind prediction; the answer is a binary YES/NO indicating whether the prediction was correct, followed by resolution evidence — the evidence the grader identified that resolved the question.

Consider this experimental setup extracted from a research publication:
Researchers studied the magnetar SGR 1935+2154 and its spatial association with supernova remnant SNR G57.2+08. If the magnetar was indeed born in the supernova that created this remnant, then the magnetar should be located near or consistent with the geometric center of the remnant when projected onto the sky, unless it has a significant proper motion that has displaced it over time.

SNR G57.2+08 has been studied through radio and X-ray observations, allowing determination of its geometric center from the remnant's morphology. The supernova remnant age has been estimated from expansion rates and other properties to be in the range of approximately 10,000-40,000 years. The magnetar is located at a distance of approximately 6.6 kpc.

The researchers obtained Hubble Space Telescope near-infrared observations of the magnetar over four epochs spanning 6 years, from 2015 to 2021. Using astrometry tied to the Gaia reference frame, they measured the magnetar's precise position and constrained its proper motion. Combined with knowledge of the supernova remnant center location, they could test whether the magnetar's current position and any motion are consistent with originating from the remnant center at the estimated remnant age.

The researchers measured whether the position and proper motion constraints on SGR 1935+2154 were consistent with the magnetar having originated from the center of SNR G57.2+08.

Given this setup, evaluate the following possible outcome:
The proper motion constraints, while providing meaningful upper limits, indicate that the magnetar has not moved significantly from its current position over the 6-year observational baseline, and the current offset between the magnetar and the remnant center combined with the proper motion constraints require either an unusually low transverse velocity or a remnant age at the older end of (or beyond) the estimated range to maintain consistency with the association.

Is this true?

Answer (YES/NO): NO